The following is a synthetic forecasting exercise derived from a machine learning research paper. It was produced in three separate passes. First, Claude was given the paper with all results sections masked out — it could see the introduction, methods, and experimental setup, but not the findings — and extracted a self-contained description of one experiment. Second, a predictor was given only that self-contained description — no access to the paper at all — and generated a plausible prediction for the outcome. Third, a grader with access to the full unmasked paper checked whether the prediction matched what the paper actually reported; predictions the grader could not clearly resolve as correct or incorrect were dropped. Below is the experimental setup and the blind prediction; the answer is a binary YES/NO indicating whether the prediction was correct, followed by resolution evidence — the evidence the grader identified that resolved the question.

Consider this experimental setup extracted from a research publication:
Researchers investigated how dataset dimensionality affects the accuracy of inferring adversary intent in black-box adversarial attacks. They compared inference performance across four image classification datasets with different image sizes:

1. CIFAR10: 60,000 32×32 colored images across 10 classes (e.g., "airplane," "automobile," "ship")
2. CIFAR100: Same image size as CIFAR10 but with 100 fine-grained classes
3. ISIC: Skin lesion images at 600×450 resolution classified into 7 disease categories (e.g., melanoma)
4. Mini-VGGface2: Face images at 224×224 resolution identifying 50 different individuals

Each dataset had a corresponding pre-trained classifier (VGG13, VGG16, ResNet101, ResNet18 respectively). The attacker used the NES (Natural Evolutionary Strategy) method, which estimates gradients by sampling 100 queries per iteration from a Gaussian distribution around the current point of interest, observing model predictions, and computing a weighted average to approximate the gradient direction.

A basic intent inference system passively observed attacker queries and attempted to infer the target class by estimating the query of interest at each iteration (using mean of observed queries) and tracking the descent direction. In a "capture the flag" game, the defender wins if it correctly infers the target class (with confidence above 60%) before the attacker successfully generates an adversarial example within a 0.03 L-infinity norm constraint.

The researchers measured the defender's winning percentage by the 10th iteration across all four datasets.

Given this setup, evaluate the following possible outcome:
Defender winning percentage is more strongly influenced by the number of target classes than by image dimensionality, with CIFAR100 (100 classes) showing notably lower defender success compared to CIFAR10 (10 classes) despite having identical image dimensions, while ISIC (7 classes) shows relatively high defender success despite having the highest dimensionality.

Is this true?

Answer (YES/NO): NO